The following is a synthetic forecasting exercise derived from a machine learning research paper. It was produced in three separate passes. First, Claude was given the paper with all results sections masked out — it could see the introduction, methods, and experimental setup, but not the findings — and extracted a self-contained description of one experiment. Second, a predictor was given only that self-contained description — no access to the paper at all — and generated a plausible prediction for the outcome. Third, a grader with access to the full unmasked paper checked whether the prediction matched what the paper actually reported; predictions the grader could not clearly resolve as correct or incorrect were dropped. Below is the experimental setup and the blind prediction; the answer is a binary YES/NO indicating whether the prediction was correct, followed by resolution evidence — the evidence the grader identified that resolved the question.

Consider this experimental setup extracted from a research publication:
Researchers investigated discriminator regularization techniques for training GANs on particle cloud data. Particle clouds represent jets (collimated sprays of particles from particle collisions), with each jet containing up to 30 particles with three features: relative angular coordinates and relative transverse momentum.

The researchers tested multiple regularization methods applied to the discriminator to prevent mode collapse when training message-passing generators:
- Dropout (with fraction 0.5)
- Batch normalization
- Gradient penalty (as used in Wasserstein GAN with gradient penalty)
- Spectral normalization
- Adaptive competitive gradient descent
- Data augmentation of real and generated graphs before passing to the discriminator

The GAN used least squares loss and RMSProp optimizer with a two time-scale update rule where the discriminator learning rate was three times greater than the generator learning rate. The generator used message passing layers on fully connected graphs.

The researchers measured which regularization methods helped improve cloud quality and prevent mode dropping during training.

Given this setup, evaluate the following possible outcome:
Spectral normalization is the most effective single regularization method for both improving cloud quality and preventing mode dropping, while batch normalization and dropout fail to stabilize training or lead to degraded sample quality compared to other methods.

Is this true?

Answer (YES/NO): NO